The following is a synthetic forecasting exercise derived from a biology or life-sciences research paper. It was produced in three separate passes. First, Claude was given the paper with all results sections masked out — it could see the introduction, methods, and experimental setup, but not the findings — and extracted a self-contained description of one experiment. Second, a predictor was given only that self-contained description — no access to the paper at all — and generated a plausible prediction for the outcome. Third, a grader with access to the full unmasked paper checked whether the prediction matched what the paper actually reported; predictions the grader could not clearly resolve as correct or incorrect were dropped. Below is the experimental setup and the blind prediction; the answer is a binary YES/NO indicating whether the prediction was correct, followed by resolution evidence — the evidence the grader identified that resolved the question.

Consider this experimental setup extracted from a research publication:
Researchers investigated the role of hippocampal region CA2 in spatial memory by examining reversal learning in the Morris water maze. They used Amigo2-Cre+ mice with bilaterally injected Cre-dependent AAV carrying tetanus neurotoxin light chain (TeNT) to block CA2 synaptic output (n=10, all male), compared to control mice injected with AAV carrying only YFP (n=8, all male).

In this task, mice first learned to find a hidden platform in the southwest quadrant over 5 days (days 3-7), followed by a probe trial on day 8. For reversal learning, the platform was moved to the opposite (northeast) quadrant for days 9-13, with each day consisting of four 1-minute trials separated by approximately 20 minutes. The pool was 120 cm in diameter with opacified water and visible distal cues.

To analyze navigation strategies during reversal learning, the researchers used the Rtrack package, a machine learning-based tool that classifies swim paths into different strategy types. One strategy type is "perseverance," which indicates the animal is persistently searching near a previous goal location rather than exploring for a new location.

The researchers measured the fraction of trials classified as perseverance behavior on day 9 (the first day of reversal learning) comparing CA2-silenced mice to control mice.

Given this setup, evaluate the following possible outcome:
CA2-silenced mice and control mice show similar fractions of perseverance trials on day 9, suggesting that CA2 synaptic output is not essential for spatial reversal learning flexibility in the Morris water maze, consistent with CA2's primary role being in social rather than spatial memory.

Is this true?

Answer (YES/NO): NO